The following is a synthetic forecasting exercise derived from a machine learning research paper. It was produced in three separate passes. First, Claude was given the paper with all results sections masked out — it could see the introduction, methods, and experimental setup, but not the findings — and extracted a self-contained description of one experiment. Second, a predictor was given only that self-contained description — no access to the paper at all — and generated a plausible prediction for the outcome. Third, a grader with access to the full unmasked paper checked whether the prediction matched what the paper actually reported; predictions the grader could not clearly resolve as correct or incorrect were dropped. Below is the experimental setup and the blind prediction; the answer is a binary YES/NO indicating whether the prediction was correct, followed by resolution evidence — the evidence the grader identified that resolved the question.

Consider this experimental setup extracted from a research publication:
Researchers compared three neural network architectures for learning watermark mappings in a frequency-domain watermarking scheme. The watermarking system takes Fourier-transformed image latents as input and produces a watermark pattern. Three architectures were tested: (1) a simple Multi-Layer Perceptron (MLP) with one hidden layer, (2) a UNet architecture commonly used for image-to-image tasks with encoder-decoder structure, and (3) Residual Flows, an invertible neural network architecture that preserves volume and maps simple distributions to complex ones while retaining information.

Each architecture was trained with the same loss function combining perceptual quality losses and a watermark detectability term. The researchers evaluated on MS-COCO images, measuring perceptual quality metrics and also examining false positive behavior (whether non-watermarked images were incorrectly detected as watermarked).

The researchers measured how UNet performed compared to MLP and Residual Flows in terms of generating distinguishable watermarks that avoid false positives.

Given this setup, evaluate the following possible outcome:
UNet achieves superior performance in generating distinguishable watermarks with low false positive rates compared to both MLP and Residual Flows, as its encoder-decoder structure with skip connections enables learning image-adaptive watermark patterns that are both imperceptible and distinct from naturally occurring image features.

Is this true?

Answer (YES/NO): NO